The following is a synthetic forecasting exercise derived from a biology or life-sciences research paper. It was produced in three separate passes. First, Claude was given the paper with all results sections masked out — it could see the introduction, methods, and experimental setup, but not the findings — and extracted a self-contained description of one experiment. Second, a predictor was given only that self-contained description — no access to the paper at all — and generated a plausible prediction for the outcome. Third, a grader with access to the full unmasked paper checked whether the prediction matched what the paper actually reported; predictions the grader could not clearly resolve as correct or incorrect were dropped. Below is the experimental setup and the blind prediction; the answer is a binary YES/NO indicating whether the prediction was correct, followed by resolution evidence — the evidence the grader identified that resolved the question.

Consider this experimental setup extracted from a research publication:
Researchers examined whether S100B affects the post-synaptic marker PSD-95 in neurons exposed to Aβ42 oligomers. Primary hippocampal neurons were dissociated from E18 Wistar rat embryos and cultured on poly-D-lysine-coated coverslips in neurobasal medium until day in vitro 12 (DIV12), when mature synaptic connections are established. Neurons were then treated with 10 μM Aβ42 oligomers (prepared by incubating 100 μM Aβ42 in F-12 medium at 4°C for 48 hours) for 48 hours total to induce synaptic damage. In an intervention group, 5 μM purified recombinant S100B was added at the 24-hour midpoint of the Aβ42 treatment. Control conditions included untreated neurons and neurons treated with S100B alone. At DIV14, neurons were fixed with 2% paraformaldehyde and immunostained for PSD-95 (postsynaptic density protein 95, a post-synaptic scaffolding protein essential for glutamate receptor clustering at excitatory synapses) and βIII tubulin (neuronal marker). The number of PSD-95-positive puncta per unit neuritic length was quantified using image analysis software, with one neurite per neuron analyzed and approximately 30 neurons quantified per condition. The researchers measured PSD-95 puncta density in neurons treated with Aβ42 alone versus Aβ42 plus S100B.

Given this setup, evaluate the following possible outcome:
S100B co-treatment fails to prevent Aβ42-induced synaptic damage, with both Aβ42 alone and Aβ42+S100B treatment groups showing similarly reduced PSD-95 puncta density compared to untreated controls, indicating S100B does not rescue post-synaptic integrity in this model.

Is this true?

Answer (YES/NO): NO